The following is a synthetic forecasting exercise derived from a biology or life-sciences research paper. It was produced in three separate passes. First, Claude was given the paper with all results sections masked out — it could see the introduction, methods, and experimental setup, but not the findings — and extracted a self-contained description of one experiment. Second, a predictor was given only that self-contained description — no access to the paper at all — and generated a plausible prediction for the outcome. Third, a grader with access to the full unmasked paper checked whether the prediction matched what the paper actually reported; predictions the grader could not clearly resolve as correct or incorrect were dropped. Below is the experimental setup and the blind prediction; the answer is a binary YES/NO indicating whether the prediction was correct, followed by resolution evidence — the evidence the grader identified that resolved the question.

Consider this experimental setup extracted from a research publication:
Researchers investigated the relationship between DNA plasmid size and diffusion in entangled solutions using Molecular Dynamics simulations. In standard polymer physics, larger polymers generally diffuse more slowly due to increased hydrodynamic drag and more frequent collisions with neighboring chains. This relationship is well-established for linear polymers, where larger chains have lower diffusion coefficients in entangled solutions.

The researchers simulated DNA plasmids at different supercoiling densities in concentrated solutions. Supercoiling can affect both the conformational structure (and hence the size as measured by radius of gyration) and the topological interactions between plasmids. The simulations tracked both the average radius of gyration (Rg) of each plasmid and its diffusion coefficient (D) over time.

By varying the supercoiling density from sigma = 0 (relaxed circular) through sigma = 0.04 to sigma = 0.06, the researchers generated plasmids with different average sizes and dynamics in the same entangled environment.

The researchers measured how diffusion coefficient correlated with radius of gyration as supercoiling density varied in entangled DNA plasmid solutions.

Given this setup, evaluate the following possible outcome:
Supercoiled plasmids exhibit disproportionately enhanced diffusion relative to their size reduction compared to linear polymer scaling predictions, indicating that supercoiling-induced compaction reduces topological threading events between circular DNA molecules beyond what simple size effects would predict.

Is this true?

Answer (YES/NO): NO